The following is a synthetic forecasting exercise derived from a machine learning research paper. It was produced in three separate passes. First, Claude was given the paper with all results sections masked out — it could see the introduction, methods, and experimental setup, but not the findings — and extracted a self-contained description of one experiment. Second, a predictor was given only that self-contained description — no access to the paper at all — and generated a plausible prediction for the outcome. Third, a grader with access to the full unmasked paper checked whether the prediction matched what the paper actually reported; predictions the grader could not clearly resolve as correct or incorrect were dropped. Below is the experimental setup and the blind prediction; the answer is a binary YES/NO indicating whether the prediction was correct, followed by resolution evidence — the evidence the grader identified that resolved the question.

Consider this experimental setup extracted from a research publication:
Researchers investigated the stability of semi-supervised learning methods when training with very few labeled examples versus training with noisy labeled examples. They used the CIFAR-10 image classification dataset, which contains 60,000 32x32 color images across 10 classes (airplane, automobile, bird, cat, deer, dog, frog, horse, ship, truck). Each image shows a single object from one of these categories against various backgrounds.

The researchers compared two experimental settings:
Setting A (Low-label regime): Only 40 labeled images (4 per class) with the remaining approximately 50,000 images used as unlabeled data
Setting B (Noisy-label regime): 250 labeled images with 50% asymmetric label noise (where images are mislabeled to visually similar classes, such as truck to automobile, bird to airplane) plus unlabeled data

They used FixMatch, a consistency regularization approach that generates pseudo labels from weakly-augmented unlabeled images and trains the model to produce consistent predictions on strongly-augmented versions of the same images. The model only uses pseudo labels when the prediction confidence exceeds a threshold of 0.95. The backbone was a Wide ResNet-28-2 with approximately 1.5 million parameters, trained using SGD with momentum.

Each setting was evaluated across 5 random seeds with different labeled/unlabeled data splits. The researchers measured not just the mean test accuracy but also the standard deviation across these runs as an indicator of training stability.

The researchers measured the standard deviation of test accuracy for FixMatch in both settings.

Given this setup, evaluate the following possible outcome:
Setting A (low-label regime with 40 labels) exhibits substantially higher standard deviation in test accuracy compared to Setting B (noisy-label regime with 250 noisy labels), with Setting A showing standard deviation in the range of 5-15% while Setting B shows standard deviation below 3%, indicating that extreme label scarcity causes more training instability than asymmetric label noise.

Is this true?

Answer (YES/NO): NO